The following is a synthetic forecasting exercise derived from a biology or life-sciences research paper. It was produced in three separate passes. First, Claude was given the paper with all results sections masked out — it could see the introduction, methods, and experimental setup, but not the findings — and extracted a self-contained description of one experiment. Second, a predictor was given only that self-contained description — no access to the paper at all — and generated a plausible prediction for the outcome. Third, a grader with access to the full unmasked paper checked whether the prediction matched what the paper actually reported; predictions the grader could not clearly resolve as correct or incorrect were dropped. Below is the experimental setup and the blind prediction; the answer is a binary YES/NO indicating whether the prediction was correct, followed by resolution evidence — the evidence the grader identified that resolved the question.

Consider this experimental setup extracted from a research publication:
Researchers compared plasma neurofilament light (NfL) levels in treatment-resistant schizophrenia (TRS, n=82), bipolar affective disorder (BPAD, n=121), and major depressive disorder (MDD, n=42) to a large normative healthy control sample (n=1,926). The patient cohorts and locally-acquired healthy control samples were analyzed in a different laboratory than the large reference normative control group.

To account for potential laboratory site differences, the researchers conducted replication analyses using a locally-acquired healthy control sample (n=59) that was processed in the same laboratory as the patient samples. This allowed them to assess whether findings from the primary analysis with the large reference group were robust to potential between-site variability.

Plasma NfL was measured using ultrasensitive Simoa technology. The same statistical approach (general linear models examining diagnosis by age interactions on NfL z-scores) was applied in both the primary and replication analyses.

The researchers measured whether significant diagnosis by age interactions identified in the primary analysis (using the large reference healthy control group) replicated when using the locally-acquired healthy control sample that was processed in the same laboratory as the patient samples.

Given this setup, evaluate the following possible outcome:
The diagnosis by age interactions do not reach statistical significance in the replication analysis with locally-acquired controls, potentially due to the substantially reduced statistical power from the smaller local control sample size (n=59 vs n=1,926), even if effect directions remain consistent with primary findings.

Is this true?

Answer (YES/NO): NO